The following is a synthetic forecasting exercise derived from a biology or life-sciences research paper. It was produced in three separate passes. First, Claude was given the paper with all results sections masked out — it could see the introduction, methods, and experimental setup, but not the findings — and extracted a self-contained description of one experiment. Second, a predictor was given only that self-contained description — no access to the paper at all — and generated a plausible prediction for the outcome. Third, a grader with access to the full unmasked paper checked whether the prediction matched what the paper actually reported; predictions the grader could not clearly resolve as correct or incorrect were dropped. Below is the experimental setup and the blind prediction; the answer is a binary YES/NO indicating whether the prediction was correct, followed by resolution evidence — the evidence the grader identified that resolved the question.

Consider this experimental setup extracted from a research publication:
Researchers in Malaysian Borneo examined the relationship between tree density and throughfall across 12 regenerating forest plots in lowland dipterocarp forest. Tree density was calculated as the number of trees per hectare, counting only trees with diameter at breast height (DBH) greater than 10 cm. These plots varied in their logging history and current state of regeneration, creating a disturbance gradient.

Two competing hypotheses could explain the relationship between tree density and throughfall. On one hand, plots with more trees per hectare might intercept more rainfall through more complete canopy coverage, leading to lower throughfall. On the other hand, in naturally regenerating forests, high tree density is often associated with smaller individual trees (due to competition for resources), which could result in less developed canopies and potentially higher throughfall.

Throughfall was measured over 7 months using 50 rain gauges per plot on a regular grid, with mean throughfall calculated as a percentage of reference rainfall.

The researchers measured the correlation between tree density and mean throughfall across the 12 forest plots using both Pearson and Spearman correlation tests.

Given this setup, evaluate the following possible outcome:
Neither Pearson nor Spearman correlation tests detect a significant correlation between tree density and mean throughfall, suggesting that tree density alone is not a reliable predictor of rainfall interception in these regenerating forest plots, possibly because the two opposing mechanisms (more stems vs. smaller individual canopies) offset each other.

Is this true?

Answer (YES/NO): NO